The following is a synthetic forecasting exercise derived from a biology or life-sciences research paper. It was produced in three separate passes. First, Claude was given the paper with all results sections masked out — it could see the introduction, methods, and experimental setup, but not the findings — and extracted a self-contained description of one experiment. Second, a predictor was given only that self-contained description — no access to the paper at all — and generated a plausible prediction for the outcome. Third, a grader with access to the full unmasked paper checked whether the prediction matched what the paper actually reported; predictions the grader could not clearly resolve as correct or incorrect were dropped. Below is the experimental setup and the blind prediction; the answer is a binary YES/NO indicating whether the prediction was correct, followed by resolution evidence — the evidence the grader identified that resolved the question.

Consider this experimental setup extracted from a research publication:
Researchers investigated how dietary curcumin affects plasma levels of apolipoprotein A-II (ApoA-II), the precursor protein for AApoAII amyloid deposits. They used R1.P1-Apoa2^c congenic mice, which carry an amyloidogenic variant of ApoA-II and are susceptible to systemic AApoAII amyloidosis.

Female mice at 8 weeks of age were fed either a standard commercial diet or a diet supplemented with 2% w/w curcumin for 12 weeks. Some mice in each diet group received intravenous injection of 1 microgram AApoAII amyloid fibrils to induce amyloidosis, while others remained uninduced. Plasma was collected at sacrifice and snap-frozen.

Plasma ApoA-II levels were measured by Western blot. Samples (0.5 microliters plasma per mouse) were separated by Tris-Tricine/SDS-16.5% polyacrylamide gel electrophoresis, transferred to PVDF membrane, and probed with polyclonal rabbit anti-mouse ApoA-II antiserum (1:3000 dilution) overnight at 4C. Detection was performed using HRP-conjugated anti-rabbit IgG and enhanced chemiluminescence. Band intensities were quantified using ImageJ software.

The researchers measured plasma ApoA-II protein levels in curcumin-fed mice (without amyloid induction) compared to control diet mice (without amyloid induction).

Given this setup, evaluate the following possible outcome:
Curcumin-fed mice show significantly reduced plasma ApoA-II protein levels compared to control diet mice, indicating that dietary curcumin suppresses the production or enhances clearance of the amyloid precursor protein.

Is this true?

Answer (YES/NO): NO